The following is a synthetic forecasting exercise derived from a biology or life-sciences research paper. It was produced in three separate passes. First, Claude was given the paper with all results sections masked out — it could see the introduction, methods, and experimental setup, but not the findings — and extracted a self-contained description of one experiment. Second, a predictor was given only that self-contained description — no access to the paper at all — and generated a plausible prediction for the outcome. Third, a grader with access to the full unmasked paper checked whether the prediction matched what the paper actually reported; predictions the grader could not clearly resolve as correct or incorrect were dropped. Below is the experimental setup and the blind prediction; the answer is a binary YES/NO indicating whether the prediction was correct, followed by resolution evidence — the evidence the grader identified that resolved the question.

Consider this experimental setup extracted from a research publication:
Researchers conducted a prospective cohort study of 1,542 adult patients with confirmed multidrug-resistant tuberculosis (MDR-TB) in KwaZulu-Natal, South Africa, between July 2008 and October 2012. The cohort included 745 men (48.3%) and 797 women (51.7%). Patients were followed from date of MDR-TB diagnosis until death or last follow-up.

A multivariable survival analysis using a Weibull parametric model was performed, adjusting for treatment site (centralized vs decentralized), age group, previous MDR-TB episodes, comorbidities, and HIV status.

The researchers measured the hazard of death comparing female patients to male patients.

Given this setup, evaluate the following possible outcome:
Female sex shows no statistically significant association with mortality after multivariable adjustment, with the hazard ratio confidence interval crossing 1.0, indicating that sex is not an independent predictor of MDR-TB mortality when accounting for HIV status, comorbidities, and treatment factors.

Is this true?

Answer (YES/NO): YES